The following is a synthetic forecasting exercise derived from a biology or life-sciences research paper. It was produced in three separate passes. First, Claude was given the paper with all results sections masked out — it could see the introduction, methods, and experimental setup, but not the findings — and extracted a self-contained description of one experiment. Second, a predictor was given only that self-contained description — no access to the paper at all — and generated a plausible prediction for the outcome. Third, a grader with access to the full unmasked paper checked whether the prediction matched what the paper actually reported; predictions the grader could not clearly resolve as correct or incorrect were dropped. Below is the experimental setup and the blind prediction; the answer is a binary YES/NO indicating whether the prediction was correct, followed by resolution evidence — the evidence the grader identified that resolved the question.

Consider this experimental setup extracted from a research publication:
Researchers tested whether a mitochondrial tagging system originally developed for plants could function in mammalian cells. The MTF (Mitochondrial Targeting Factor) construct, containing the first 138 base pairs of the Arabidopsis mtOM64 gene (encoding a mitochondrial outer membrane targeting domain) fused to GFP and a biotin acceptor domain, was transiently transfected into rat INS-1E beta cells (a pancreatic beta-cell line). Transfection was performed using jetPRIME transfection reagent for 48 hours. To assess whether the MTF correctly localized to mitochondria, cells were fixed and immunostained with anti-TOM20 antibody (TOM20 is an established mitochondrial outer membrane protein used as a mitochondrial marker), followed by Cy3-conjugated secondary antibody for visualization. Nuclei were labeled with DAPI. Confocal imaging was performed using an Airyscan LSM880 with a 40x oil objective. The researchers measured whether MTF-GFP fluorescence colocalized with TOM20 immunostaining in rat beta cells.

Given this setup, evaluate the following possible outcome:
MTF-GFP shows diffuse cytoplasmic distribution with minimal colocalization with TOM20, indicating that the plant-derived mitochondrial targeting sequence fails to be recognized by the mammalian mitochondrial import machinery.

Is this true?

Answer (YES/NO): NO